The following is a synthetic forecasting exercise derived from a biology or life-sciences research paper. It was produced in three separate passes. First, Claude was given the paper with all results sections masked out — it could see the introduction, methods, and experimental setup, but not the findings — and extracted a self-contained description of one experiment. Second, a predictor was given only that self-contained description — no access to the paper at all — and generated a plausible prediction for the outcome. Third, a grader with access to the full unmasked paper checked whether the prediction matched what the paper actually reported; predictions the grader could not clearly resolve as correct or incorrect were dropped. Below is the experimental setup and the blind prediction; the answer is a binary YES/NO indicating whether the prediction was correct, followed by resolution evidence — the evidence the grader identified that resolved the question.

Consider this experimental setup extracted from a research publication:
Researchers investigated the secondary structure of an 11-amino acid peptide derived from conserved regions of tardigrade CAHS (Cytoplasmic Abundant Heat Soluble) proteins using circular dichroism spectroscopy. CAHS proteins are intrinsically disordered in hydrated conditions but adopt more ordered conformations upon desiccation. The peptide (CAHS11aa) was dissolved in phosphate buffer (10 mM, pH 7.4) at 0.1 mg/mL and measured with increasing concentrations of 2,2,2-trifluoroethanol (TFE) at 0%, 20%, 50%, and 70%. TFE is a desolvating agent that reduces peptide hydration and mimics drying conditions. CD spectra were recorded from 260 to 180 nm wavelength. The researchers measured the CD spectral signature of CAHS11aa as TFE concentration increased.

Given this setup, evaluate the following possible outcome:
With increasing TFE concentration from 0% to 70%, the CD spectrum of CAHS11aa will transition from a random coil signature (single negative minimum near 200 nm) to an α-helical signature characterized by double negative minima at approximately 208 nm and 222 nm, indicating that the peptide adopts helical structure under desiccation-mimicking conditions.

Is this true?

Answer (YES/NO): NO